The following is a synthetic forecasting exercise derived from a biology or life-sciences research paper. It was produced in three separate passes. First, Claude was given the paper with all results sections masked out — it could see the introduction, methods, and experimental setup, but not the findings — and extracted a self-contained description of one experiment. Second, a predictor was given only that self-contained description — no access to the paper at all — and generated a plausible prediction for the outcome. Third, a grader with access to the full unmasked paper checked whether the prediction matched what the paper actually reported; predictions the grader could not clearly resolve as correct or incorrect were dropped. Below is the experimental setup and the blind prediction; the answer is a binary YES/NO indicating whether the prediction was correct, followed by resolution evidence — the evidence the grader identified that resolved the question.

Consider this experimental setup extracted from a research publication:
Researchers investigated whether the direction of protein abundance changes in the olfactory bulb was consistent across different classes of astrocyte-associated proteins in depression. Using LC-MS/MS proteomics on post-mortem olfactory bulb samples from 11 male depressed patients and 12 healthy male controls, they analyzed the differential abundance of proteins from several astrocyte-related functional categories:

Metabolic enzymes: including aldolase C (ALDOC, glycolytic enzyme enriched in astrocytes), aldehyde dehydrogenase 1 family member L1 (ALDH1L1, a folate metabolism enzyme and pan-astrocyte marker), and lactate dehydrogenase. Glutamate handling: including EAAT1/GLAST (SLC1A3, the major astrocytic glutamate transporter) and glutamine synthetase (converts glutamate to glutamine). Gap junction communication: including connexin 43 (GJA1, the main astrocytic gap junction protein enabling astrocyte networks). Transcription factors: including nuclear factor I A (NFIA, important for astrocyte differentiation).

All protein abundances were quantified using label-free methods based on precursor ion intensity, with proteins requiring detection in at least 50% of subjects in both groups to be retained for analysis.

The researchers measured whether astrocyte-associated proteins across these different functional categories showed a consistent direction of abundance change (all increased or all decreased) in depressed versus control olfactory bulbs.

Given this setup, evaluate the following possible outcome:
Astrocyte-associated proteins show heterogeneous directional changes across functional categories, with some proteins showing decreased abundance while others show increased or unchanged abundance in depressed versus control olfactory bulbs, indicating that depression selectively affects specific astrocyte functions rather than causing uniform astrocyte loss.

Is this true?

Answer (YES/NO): NO